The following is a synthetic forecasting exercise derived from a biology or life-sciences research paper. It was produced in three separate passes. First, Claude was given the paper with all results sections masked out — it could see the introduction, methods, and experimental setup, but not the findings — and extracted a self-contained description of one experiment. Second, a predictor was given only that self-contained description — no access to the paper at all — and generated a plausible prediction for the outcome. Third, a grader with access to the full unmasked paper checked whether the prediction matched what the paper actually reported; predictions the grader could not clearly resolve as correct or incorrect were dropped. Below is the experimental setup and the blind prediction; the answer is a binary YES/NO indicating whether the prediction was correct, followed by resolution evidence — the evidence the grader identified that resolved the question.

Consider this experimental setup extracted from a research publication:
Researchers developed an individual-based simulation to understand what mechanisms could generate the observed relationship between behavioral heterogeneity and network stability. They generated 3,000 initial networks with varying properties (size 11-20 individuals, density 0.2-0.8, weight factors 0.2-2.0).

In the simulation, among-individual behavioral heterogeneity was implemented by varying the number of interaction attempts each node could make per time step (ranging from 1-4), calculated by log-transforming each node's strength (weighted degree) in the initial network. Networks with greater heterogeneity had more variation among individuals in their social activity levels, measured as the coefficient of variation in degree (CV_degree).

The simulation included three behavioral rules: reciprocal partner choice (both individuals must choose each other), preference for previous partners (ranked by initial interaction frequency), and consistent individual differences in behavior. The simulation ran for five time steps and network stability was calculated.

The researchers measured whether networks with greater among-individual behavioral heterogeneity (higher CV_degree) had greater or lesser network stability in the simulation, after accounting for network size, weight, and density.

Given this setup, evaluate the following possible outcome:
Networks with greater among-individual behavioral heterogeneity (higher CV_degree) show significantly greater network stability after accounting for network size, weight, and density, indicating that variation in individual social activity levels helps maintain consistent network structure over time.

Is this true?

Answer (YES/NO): YES